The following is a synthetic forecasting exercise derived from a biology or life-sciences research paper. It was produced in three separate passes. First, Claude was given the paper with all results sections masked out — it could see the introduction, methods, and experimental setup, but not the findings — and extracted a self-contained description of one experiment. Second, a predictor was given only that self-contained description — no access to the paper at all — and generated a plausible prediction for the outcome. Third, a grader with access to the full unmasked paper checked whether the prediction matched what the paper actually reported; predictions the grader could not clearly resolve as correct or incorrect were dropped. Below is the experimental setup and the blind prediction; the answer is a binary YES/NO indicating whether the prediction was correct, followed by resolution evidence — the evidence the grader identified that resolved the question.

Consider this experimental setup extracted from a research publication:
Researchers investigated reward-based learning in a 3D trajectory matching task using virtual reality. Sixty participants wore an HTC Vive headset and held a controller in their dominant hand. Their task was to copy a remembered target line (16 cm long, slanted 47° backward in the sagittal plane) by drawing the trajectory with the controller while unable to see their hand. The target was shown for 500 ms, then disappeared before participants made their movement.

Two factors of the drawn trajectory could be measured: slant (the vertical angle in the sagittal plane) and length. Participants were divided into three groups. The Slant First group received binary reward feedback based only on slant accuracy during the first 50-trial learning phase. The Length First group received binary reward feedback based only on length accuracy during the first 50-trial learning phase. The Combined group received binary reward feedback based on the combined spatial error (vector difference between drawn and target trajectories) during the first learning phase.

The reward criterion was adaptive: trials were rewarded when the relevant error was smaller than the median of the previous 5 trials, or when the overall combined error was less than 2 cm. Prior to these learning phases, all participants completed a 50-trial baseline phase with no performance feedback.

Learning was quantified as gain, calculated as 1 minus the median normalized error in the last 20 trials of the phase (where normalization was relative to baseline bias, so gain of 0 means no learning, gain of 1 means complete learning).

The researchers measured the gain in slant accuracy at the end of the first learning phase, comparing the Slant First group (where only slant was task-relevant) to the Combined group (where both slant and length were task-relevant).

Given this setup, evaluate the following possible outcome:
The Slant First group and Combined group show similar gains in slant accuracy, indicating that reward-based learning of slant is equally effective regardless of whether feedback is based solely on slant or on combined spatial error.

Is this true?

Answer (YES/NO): YES